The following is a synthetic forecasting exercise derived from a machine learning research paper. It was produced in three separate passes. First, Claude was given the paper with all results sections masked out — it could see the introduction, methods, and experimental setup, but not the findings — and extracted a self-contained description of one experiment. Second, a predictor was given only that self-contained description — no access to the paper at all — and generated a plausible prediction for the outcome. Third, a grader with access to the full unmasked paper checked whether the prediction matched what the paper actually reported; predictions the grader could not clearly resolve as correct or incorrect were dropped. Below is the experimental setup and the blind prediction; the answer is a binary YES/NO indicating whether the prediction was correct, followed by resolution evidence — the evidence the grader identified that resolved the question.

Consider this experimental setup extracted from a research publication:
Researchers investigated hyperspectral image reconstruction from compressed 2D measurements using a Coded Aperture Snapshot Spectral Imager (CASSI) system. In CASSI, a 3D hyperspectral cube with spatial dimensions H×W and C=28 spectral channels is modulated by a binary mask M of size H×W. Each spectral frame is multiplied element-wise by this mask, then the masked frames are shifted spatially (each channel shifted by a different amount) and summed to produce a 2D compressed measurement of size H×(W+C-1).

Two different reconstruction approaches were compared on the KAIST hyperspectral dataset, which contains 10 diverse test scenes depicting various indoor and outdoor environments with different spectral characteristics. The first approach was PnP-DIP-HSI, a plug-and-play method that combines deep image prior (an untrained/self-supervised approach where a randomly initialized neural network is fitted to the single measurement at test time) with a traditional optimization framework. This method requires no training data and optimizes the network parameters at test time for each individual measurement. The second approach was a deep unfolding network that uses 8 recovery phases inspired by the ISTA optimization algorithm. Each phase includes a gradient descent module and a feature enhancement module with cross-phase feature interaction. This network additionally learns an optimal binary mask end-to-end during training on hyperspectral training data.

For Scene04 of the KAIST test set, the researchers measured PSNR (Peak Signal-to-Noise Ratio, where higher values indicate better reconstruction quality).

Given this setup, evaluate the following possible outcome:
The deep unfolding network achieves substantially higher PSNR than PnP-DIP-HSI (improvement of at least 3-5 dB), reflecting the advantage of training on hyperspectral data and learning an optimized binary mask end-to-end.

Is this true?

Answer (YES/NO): NO